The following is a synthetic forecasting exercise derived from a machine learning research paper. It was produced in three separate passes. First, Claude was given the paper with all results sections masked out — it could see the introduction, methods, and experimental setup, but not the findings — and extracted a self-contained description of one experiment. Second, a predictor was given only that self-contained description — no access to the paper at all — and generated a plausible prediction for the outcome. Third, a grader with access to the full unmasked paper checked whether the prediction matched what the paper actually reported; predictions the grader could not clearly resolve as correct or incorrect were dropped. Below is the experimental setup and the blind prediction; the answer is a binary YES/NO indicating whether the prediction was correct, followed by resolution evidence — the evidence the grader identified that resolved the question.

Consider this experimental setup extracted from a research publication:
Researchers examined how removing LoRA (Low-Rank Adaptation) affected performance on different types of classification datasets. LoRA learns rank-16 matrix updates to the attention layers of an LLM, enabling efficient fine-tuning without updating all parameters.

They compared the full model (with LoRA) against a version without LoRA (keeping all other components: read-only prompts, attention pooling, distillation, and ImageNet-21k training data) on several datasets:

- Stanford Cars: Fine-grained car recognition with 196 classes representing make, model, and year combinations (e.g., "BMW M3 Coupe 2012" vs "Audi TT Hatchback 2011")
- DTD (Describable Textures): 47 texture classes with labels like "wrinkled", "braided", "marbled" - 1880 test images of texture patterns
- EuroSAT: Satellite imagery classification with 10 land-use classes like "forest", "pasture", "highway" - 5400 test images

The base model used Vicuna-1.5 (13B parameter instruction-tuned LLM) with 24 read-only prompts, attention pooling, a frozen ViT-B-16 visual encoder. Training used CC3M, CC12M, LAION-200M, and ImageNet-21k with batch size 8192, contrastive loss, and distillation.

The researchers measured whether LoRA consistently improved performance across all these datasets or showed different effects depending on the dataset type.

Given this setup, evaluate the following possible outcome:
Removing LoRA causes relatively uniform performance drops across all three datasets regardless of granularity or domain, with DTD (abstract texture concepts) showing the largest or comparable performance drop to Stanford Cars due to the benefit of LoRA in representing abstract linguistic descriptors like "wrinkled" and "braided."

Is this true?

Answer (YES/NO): NO